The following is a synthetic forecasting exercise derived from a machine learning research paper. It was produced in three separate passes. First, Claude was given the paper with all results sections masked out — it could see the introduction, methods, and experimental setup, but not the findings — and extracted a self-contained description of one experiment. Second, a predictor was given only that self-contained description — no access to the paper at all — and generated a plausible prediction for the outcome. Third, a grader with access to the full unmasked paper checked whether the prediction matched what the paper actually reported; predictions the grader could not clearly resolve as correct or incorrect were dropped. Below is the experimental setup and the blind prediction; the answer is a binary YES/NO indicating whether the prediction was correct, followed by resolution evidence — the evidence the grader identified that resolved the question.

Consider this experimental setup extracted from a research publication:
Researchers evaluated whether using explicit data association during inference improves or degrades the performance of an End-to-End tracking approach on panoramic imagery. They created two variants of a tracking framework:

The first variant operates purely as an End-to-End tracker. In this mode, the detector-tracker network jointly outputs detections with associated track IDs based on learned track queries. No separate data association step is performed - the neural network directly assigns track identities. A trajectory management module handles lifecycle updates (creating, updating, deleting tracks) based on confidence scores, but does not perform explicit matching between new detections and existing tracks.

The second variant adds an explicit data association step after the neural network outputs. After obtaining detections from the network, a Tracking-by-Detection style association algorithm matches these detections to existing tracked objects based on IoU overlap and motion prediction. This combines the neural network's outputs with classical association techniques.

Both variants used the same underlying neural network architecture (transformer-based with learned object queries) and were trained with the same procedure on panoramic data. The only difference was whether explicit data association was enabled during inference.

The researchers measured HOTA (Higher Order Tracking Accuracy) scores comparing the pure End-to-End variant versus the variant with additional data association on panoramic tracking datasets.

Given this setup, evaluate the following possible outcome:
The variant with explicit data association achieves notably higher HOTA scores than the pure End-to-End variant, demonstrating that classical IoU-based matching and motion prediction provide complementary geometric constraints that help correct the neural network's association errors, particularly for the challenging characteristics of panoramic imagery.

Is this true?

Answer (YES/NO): YES